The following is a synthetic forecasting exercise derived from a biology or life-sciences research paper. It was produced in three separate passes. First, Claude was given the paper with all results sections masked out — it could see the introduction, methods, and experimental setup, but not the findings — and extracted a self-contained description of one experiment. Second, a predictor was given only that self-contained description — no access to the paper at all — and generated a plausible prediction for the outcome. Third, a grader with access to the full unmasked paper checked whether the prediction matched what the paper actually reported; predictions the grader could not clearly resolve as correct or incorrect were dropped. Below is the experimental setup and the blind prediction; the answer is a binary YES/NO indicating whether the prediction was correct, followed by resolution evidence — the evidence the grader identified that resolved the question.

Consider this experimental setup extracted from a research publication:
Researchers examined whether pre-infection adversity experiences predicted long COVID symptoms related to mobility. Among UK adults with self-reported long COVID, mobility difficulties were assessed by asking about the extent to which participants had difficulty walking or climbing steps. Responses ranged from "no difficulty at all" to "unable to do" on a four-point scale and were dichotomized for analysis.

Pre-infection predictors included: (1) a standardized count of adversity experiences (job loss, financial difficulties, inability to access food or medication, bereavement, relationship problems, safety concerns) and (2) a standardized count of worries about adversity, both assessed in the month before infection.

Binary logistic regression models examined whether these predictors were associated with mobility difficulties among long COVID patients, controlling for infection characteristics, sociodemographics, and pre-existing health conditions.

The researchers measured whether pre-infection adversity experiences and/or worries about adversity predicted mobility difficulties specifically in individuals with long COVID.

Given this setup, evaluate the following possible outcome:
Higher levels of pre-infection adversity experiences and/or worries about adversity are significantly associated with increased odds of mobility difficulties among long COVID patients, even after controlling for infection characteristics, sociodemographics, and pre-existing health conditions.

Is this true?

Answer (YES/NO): NO